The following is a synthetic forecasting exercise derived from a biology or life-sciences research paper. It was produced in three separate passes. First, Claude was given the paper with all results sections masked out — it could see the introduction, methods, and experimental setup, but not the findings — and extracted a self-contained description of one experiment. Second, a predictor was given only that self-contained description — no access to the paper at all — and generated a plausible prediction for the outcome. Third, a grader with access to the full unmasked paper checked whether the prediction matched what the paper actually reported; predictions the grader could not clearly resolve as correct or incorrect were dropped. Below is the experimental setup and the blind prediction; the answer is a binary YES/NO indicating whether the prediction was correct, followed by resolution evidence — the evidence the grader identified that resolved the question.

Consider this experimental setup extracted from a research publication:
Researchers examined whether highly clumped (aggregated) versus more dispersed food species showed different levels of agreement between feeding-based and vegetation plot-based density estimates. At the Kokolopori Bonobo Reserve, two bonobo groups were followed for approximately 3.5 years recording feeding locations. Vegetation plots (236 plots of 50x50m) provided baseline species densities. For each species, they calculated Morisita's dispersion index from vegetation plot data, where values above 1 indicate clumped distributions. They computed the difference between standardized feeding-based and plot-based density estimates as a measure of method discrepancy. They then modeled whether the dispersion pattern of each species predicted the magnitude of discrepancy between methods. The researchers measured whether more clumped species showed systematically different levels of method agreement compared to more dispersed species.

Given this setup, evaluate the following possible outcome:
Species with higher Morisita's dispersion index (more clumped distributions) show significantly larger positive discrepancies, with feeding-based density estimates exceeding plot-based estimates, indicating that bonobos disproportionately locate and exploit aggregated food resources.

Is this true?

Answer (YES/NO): NO